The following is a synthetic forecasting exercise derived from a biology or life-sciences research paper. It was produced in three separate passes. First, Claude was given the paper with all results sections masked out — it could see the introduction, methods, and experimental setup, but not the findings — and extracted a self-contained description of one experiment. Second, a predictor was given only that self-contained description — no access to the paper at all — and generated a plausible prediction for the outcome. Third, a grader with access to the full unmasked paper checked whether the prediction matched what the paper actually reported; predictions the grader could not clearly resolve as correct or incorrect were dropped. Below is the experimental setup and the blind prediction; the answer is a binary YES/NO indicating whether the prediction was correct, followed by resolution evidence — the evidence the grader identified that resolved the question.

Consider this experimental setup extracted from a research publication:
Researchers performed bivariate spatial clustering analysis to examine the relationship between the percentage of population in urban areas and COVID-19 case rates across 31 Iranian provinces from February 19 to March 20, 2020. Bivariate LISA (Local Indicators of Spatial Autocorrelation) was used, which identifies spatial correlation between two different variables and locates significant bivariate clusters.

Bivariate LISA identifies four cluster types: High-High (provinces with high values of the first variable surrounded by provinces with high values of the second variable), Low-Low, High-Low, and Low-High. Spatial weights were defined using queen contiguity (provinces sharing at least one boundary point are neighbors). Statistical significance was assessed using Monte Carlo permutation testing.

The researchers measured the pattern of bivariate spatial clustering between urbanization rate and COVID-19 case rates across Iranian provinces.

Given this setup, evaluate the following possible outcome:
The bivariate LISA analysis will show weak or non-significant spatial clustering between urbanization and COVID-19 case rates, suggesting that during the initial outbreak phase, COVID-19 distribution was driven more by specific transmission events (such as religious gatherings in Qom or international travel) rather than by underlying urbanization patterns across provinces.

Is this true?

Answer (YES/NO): NO